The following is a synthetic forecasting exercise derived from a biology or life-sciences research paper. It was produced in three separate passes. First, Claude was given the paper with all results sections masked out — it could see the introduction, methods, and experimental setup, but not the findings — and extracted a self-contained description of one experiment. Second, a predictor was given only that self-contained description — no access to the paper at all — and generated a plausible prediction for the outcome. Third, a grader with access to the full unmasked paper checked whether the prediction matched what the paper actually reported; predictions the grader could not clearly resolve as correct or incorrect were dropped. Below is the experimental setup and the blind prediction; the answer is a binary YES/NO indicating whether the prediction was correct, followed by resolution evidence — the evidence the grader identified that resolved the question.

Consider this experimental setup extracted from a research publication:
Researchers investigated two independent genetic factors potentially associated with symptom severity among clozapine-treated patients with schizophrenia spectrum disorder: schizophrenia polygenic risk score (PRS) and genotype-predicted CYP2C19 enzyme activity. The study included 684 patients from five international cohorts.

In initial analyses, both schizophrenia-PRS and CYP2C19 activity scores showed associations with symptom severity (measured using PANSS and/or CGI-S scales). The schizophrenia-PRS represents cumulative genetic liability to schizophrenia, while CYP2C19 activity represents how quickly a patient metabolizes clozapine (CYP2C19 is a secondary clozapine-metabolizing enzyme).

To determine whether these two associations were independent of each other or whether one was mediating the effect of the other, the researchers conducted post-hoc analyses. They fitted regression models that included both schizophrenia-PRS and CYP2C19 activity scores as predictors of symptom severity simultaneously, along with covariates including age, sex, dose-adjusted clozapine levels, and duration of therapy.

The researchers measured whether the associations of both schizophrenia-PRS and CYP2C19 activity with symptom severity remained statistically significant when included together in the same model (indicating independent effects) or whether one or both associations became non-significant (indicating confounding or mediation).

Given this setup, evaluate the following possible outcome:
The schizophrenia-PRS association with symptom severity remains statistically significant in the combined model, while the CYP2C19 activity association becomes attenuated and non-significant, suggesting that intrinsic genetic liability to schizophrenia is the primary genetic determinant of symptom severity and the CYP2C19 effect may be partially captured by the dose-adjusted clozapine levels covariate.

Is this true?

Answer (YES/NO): NO